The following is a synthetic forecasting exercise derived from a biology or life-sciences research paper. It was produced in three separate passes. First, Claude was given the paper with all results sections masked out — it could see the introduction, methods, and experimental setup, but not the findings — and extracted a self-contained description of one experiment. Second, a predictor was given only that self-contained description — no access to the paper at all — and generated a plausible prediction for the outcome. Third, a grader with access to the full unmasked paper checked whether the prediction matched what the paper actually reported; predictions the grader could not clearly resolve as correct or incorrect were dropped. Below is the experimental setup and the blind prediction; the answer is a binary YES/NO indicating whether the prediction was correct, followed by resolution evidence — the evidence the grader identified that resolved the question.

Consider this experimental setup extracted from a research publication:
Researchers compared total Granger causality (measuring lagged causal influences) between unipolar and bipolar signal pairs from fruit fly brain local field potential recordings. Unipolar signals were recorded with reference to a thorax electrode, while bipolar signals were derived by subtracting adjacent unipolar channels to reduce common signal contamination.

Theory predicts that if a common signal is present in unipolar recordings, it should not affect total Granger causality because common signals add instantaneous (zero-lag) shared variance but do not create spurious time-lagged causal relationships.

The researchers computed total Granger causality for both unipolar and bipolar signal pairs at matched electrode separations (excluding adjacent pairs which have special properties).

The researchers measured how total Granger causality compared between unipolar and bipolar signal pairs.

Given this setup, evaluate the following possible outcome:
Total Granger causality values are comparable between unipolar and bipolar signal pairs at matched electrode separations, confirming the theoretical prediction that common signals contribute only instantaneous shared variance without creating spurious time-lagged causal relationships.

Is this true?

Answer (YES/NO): NO